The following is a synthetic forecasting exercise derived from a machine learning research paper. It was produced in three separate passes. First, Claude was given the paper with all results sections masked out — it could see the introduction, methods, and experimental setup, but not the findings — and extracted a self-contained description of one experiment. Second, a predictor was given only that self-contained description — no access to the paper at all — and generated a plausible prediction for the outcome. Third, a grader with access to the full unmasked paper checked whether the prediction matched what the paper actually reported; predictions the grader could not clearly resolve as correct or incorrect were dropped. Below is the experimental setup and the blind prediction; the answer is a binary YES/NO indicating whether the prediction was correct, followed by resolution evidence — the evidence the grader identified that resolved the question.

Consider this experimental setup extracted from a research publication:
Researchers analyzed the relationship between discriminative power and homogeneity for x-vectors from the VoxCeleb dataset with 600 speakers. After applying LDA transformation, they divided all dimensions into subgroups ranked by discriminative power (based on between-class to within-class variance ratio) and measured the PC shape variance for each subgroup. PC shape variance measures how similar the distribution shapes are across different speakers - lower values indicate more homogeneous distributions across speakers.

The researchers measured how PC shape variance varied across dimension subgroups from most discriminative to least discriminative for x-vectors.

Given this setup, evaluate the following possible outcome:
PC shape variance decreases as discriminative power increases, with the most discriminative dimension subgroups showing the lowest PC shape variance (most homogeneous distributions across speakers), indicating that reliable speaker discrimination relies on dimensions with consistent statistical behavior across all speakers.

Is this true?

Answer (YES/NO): NO